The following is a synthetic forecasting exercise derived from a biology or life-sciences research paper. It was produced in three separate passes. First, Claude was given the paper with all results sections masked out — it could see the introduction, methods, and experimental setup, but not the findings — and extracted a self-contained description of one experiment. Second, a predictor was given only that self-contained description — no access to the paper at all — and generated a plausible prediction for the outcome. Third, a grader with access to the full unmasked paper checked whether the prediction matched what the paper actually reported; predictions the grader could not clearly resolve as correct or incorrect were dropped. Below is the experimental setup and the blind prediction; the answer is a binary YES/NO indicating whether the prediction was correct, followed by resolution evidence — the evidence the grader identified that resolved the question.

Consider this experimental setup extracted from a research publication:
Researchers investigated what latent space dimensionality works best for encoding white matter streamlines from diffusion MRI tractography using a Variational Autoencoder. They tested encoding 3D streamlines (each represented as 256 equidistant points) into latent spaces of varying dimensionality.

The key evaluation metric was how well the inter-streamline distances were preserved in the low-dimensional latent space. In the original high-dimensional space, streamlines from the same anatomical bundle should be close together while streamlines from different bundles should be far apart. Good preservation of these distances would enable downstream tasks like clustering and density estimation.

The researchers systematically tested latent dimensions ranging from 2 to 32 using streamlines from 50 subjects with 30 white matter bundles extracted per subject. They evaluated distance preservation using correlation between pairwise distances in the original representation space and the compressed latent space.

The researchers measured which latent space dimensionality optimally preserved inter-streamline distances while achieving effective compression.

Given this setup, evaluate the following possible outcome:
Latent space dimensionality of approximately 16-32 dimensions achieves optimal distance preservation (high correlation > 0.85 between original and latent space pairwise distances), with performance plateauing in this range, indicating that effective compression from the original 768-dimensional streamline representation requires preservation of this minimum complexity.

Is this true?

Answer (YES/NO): NO